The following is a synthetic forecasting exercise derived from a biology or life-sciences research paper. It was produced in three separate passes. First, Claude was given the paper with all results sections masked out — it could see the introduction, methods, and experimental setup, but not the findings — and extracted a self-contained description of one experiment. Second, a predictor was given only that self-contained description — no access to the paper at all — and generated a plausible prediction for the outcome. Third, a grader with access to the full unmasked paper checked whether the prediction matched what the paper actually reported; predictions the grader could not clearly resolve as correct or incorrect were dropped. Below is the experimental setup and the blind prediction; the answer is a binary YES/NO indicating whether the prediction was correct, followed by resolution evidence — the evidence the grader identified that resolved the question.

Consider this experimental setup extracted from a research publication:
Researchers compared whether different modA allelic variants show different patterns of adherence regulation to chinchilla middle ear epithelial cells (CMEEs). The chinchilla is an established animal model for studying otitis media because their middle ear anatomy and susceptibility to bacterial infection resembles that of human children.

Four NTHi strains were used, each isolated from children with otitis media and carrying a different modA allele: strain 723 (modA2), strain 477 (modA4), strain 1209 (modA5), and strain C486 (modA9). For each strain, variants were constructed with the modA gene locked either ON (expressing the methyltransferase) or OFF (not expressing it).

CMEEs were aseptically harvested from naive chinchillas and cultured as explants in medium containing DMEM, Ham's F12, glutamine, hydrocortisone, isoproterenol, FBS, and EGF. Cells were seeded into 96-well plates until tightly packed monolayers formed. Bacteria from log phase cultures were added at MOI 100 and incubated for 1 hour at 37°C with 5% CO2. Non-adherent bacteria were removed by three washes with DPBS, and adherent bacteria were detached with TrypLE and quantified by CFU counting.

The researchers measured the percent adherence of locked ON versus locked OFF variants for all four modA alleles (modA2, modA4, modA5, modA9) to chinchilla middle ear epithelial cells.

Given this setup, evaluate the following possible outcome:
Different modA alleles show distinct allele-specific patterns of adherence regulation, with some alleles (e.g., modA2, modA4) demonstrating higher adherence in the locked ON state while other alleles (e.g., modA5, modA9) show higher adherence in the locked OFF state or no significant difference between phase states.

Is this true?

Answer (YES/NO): NO